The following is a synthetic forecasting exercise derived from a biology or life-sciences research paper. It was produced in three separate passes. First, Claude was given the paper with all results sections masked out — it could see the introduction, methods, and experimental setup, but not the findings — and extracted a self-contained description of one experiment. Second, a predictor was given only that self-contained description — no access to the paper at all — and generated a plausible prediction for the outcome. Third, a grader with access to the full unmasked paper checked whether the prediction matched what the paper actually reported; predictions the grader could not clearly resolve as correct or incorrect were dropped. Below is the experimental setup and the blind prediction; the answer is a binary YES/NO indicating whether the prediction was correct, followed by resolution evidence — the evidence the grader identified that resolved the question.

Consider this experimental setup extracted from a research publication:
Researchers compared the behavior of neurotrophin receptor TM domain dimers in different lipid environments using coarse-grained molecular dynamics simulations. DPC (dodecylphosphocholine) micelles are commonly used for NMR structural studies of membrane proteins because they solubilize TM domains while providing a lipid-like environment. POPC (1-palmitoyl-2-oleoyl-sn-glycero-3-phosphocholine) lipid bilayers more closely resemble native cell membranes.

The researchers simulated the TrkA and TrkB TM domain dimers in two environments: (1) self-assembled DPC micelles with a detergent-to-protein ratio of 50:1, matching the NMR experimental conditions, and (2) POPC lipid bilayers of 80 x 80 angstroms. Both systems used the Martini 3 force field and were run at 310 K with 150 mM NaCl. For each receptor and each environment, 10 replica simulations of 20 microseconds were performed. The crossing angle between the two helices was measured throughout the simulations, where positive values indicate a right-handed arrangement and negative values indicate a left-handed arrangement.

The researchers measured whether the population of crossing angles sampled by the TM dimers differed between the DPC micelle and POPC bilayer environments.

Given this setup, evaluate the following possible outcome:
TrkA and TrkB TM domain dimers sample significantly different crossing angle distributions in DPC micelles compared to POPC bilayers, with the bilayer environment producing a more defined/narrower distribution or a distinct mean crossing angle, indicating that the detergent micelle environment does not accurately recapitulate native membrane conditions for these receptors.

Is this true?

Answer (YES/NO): YES